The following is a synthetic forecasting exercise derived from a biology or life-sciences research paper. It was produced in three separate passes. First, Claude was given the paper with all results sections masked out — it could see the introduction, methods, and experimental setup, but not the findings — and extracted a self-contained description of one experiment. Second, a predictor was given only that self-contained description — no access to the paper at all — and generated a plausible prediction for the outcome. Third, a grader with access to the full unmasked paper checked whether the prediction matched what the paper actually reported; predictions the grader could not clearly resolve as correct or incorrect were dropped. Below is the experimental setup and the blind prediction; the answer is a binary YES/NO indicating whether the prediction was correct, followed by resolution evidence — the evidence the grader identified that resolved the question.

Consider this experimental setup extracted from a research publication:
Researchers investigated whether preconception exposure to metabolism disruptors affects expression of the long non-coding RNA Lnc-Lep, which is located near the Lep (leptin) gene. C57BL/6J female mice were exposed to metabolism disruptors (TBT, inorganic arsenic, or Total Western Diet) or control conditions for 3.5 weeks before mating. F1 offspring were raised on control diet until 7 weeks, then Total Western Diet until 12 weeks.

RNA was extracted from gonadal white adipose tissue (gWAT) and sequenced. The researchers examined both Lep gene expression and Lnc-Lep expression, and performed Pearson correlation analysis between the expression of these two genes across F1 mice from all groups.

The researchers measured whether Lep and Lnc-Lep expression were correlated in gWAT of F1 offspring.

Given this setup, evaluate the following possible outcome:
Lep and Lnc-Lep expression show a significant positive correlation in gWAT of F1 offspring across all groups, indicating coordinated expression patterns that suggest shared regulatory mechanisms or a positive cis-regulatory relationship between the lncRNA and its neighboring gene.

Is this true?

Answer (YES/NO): NO